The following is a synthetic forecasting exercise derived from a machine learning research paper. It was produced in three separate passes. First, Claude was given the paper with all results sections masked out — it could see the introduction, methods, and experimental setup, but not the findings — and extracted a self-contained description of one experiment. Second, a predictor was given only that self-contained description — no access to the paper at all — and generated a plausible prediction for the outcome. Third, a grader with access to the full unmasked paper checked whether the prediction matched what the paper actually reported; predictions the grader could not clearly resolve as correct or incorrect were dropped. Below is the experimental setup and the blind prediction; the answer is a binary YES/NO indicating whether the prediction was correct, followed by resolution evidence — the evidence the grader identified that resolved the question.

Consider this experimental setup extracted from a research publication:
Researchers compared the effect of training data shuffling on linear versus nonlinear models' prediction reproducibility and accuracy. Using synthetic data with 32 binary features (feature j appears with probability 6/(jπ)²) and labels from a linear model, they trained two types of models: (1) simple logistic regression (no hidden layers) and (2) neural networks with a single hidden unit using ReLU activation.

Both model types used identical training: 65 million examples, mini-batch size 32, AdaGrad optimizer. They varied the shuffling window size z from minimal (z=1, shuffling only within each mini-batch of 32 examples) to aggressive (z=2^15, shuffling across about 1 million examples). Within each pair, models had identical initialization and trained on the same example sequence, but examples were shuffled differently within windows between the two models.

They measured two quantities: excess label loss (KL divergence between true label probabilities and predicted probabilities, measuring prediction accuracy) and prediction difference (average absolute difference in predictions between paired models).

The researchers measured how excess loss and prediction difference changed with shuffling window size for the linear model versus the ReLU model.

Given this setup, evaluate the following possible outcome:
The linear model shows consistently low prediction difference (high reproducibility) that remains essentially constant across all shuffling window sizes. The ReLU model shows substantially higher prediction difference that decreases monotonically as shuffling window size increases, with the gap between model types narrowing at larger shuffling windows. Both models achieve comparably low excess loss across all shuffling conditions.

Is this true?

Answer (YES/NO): NO